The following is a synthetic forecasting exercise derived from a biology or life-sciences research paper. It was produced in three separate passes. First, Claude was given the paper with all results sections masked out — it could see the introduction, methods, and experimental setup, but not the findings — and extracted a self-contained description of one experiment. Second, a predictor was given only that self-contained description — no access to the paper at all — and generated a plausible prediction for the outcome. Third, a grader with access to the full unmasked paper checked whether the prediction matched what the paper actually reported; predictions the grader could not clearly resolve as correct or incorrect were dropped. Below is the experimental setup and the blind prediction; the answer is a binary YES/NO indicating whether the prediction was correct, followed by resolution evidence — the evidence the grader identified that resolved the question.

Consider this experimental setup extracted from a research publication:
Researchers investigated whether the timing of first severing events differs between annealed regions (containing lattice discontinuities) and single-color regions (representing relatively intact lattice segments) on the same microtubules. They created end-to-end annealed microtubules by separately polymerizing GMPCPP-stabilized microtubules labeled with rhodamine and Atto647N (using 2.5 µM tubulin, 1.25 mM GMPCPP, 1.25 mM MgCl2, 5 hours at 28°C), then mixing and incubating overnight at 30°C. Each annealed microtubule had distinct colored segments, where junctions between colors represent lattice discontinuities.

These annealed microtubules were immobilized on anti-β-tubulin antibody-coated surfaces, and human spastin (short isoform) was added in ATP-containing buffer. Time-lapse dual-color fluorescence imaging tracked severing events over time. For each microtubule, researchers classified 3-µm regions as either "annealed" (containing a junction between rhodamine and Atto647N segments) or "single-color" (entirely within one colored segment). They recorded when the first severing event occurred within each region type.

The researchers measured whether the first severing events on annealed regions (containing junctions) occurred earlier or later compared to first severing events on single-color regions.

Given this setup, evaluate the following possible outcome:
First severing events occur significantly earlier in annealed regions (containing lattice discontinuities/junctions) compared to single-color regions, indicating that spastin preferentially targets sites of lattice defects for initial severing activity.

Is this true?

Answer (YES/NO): NO